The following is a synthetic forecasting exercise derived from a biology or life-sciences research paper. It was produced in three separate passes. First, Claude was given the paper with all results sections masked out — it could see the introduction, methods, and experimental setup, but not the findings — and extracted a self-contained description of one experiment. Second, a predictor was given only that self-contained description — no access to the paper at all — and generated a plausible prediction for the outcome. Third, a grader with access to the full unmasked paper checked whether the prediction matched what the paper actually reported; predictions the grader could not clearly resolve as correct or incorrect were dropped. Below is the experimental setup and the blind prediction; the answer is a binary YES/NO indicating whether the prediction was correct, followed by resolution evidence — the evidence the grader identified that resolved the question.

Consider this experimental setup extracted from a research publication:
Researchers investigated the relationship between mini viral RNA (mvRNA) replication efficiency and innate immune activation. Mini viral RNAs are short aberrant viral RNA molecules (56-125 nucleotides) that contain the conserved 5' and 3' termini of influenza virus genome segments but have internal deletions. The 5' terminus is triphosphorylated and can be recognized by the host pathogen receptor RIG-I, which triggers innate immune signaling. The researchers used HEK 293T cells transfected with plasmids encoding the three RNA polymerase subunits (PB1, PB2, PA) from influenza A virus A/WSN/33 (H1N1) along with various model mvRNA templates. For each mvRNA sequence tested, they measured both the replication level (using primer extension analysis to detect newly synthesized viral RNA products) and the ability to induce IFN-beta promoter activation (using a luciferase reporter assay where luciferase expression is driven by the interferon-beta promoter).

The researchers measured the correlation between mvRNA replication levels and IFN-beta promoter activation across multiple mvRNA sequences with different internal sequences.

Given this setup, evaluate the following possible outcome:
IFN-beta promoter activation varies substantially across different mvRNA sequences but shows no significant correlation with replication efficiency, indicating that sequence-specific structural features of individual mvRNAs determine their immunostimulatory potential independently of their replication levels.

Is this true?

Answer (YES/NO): NO